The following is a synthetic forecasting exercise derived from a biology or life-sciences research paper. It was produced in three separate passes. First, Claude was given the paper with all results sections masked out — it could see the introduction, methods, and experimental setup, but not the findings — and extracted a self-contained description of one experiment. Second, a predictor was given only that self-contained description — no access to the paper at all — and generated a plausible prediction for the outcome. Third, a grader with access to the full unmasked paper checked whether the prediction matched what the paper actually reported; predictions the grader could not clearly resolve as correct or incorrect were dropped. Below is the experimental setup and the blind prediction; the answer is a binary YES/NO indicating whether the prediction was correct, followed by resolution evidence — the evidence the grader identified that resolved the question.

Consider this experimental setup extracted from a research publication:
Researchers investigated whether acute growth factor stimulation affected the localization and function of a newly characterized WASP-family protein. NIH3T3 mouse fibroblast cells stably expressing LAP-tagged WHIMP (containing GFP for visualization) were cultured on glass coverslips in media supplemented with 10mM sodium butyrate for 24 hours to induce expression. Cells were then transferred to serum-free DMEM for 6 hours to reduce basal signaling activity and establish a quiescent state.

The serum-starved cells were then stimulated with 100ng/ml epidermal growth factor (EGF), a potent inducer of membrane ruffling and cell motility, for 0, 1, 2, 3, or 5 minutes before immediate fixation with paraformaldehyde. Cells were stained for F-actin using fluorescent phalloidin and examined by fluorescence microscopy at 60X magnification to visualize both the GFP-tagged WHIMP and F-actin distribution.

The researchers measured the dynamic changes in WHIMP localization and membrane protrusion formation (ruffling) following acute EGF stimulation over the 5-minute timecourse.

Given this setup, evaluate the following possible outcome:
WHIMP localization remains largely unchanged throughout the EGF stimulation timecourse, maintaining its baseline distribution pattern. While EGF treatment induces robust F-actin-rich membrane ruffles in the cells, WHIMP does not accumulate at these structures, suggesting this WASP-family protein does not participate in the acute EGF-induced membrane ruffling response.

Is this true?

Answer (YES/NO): NO